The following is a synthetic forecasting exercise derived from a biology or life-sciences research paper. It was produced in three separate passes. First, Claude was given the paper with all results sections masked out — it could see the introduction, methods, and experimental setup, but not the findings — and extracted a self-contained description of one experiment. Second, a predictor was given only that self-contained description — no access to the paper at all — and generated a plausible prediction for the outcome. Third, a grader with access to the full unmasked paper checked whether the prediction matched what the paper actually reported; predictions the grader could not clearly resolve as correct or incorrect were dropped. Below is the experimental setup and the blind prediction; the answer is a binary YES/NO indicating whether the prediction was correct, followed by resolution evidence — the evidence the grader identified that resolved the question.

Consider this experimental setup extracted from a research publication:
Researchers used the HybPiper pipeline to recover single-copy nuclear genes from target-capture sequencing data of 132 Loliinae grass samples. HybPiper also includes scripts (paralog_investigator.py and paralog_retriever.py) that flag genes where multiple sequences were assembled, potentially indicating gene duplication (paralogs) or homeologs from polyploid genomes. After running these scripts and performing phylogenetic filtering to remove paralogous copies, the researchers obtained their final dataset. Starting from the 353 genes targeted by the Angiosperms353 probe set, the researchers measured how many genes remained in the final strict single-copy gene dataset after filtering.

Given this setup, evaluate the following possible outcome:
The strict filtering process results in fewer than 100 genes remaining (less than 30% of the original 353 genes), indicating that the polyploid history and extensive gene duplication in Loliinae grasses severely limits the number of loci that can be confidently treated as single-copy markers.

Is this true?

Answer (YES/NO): NO